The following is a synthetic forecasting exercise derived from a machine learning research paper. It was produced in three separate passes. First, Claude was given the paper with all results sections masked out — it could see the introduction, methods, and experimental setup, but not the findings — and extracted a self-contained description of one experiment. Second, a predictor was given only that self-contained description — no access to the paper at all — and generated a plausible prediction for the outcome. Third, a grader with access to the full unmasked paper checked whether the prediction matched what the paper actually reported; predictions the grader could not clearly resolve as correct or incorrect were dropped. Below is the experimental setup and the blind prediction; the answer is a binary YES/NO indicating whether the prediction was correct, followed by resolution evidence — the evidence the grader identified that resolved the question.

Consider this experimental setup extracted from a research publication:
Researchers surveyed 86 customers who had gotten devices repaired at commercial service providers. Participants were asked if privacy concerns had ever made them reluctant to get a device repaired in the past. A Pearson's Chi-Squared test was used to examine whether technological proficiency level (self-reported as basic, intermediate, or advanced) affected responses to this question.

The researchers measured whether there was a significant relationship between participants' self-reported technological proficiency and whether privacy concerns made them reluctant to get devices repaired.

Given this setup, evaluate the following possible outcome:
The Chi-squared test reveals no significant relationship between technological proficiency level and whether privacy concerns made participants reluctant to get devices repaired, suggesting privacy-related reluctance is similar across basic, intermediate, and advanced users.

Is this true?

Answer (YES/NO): YES